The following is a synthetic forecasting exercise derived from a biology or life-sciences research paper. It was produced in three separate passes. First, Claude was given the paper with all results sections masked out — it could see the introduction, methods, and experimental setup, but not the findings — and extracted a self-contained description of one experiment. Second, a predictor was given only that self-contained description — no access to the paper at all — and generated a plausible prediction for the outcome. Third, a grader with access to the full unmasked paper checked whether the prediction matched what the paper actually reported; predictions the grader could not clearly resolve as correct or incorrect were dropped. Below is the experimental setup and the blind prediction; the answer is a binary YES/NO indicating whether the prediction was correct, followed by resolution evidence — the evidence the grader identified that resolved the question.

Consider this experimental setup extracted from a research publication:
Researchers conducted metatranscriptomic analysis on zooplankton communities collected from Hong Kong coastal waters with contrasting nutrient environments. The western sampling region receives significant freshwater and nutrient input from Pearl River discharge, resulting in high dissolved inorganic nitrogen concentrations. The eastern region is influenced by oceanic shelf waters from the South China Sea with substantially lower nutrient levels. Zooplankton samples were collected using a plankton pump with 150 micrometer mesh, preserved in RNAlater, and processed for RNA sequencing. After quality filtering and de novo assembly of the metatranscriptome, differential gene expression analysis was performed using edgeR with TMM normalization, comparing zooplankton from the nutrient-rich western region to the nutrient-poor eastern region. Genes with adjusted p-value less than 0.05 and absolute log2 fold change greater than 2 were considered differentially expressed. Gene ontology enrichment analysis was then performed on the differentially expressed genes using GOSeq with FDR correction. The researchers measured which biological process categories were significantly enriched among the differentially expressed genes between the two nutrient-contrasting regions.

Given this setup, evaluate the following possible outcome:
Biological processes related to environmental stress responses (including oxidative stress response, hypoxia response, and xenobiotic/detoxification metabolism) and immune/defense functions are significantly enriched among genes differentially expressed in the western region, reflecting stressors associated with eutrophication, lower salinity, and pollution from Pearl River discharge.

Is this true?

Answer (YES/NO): NO